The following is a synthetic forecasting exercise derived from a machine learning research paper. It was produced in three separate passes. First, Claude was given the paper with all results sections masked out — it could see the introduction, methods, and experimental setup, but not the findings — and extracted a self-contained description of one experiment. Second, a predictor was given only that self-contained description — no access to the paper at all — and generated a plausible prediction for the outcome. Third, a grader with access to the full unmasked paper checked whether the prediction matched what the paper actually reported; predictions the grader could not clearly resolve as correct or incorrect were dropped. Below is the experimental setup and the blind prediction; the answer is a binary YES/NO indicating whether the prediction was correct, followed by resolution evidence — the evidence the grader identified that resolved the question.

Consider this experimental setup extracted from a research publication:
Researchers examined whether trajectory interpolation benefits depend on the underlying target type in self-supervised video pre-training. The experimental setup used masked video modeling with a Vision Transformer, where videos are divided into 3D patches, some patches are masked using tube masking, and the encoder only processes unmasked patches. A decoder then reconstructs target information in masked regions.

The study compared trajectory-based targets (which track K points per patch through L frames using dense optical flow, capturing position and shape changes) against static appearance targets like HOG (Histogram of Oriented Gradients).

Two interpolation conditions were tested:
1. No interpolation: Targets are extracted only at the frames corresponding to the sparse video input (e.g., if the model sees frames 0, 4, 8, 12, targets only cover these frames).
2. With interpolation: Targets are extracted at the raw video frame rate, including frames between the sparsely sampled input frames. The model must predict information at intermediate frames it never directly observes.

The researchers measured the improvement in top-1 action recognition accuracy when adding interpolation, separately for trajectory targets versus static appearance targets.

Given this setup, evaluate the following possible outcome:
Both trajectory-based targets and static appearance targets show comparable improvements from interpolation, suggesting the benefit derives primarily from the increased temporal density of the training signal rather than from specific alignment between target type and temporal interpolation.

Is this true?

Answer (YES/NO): NO